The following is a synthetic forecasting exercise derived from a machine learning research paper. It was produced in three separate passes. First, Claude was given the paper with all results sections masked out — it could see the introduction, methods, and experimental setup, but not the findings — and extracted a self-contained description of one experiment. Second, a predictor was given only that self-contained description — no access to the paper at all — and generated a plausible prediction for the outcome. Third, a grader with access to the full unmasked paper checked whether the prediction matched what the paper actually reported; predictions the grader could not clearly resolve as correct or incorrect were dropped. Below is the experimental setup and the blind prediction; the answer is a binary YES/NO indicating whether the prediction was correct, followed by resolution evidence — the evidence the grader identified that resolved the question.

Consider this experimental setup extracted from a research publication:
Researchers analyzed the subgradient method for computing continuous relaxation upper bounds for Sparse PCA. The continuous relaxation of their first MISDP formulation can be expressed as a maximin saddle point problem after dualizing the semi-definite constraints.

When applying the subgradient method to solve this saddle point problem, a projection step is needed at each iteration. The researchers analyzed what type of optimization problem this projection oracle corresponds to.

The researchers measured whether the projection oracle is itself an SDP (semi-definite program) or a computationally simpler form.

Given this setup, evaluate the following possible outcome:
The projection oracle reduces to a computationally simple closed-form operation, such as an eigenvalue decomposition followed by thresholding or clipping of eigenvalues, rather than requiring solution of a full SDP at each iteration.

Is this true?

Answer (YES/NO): NO